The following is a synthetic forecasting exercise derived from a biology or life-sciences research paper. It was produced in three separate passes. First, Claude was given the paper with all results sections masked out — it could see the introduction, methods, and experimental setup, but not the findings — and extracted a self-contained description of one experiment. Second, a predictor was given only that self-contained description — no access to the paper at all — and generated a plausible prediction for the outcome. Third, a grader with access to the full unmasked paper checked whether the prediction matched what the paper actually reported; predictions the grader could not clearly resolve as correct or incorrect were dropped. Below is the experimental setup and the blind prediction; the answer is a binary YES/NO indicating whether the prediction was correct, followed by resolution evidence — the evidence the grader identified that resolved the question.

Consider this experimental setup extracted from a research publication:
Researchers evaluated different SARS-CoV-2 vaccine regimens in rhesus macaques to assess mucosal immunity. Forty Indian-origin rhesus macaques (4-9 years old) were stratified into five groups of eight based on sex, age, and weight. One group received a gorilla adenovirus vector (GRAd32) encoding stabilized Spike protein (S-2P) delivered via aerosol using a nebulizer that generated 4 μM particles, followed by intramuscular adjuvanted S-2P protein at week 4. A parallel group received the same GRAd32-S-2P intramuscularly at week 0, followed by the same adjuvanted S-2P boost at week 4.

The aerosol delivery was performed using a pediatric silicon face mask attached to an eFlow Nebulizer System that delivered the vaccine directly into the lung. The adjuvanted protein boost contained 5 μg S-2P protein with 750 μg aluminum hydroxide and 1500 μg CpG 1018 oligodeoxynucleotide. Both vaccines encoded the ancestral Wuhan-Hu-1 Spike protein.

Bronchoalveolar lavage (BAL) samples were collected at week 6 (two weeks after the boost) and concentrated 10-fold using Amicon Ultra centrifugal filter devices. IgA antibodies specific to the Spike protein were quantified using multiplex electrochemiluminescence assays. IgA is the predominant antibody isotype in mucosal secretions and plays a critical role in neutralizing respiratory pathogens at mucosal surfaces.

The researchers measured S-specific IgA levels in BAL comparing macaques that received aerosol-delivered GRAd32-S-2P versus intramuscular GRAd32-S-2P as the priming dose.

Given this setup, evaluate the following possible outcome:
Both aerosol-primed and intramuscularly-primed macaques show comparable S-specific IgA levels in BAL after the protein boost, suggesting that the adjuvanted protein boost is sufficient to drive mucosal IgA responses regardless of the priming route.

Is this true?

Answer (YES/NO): NO